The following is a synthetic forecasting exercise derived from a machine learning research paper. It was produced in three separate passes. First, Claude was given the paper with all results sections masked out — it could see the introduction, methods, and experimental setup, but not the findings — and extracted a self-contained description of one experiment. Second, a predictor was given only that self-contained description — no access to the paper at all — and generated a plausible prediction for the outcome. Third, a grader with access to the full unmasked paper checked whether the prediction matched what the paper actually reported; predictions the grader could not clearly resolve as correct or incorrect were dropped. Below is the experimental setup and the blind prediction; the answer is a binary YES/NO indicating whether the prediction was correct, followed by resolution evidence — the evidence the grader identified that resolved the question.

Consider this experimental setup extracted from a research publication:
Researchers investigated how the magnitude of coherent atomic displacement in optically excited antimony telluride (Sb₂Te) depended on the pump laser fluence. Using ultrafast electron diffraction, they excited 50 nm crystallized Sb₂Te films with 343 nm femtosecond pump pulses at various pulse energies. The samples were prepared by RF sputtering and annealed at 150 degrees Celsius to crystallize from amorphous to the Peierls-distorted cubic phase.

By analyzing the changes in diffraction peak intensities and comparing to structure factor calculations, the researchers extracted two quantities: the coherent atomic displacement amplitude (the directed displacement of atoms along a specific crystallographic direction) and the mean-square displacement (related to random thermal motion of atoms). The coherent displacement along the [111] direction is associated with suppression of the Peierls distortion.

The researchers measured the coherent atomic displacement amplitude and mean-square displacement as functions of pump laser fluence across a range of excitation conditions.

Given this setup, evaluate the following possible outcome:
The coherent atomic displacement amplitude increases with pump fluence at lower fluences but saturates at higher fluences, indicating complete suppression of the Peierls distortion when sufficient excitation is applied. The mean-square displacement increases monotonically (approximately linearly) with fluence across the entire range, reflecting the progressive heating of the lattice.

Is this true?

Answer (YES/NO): NO